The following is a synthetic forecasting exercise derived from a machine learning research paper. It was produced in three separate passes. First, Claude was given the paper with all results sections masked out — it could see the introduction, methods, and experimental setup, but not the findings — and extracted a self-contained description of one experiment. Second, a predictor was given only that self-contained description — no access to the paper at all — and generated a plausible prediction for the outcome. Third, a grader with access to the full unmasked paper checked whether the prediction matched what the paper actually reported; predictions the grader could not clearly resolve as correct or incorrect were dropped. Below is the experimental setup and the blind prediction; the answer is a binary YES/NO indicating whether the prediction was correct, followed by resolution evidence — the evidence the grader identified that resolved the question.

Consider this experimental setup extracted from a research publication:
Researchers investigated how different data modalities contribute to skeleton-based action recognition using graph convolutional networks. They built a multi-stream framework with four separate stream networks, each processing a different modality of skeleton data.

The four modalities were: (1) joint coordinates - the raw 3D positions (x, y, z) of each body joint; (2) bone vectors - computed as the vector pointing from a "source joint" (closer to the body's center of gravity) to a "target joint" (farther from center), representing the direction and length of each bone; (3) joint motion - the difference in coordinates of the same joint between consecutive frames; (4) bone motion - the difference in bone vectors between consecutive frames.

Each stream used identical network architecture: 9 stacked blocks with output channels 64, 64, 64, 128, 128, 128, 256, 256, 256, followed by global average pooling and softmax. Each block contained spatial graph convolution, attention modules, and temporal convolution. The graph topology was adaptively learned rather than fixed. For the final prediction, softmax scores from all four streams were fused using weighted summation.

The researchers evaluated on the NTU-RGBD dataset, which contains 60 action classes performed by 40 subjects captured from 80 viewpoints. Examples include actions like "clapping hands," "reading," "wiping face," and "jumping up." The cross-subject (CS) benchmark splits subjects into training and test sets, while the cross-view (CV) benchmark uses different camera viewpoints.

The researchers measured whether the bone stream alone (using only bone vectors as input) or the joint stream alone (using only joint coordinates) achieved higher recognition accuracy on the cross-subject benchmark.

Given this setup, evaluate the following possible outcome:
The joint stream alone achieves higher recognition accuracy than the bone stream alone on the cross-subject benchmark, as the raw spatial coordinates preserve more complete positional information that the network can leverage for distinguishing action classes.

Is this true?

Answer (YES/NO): NO